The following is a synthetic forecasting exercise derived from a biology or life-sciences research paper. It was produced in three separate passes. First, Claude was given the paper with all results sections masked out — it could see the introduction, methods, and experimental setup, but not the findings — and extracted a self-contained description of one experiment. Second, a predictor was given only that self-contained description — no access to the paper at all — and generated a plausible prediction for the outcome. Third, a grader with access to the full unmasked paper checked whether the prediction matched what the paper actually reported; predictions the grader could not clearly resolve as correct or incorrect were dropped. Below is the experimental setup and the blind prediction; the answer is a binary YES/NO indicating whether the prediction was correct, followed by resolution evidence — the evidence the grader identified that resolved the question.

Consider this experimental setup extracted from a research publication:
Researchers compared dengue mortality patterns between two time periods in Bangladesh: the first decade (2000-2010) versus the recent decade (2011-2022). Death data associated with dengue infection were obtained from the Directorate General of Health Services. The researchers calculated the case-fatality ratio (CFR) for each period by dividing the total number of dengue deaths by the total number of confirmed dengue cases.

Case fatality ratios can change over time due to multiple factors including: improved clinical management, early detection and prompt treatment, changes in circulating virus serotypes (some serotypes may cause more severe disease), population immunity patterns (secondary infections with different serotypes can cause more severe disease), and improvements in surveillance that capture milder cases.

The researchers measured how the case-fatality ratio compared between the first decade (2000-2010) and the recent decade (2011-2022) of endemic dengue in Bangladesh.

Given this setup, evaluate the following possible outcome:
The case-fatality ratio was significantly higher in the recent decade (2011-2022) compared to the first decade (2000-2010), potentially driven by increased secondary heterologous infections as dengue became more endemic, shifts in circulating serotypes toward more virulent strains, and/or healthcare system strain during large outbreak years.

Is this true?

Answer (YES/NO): NO